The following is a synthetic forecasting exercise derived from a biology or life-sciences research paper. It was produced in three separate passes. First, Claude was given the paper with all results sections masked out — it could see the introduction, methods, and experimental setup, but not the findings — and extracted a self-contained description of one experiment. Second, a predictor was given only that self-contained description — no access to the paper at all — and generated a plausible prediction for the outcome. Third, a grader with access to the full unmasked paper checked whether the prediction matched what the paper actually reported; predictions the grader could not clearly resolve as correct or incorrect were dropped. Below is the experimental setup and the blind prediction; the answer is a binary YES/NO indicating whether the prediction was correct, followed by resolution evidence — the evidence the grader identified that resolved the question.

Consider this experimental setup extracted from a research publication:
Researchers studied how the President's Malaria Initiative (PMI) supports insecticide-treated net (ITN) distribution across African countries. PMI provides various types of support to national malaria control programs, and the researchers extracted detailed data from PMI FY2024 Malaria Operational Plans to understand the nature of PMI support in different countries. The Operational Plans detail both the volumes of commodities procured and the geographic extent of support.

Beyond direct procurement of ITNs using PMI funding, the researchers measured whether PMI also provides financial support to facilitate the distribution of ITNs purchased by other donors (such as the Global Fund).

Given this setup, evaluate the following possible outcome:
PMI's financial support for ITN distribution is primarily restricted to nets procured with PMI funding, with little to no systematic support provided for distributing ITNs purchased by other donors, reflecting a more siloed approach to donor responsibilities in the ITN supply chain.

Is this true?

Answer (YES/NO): NO